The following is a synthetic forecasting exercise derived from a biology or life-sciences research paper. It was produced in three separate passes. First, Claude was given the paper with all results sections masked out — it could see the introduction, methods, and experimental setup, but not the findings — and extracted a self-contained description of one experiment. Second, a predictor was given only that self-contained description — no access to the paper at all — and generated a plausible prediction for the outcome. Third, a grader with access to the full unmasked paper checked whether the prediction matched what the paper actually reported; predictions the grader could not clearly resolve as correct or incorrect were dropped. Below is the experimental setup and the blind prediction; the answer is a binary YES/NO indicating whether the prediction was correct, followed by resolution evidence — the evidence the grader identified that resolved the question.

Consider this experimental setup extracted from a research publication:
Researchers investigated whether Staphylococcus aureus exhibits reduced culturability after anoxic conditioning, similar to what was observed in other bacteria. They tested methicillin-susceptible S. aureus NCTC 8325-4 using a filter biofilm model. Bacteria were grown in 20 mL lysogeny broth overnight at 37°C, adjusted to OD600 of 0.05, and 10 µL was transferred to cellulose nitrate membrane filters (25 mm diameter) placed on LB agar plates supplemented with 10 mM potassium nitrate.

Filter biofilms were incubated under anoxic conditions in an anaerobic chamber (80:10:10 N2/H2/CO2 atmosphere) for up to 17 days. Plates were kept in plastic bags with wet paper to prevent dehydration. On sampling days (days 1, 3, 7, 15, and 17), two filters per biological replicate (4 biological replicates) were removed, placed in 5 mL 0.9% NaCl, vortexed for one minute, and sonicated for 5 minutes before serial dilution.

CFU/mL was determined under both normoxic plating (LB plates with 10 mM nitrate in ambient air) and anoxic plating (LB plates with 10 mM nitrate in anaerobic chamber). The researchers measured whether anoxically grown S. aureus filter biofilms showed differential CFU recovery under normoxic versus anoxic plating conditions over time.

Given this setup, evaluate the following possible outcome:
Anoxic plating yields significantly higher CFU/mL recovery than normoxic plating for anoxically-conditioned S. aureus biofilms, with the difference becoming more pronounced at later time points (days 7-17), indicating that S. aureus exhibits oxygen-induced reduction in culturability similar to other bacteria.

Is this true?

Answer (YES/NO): YES